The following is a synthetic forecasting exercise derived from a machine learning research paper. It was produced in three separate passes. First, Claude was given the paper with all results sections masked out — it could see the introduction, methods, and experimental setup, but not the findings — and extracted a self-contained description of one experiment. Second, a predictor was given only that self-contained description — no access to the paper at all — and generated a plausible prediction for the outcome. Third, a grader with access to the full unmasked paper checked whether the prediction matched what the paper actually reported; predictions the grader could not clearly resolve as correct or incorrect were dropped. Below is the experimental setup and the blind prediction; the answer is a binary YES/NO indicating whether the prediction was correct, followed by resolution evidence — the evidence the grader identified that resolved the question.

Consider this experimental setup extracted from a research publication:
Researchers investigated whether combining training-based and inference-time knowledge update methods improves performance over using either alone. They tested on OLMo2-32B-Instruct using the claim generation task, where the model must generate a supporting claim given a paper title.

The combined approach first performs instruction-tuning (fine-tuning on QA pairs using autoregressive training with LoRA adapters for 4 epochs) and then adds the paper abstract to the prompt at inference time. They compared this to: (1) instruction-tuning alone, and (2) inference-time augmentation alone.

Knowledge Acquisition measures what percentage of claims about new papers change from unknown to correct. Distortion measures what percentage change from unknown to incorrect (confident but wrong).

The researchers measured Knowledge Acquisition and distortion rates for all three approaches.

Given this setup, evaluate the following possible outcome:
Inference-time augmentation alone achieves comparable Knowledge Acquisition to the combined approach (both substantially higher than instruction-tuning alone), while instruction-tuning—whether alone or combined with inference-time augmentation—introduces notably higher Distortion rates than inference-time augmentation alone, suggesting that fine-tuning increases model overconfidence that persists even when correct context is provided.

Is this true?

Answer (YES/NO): NO